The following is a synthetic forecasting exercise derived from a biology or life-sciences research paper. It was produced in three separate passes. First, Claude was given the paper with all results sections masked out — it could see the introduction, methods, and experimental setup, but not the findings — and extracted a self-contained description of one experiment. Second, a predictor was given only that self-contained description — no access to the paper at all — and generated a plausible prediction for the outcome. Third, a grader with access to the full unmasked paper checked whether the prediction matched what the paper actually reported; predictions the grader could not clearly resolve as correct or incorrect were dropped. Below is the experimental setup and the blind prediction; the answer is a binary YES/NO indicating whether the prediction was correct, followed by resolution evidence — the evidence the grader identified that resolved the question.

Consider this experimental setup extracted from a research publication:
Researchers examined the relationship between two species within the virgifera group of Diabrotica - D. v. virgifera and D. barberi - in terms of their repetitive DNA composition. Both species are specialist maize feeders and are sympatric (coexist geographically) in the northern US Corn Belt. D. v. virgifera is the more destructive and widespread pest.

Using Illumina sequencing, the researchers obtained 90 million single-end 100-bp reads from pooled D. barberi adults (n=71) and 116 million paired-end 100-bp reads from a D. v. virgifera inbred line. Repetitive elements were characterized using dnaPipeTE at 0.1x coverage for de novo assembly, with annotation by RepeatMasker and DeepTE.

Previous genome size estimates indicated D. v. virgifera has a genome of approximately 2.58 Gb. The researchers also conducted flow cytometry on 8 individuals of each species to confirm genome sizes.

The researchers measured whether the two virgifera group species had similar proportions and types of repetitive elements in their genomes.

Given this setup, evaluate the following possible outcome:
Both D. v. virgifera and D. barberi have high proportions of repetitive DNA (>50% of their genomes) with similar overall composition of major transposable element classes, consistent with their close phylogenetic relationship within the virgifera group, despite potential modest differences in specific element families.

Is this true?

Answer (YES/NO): YES